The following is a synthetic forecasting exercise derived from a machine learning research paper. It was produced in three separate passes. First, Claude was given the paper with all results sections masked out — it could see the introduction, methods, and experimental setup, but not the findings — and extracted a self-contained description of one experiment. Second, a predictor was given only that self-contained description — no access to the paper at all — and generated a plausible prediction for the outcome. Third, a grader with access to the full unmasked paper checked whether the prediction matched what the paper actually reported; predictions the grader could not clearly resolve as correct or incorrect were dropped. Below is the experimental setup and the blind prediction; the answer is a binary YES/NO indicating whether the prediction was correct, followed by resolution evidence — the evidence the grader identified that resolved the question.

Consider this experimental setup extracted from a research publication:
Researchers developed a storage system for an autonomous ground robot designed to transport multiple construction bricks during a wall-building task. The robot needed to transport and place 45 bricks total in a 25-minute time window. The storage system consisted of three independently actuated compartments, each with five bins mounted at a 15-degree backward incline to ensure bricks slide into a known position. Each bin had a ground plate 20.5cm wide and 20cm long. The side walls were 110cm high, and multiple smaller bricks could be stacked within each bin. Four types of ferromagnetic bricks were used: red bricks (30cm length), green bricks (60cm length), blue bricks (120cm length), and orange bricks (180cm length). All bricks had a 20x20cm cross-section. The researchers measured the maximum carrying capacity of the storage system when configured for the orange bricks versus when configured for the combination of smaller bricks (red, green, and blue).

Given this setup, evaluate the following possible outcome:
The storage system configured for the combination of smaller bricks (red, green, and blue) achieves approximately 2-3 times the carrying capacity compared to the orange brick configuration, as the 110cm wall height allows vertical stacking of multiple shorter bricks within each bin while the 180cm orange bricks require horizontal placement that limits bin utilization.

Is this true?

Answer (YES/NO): NO